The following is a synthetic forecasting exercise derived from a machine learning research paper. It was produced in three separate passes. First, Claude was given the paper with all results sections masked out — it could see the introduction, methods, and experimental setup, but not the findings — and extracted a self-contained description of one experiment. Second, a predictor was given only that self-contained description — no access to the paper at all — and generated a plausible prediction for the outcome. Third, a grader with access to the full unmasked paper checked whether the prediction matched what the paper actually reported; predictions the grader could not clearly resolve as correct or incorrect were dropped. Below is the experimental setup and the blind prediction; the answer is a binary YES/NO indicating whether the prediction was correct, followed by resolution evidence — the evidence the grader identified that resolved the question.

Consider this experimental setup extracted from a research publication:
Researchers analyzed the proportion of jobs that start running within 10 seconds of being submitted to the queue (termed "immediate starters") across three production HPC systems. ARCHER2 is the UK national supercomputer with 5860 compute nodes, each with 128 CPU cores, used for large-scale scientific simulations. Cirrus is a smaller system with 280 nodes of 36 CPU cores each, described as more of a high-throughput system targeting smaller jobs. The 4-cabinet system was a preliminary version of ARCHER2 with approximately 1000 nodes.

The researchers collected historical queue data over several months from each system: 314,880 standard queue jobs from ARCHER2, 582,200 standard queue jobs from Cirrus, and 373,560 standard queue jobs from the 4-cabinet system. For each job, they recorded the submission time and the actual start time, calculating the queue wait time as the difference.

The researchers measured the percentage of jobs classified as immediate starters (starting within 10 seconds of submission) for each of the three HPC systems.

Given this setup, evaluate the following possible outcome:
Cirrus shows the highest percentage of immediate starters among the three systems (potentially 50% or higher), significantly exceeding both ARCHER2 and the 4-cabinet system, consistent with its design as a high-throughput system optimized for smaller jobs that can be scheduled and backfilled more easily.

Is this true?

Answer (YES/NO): YES